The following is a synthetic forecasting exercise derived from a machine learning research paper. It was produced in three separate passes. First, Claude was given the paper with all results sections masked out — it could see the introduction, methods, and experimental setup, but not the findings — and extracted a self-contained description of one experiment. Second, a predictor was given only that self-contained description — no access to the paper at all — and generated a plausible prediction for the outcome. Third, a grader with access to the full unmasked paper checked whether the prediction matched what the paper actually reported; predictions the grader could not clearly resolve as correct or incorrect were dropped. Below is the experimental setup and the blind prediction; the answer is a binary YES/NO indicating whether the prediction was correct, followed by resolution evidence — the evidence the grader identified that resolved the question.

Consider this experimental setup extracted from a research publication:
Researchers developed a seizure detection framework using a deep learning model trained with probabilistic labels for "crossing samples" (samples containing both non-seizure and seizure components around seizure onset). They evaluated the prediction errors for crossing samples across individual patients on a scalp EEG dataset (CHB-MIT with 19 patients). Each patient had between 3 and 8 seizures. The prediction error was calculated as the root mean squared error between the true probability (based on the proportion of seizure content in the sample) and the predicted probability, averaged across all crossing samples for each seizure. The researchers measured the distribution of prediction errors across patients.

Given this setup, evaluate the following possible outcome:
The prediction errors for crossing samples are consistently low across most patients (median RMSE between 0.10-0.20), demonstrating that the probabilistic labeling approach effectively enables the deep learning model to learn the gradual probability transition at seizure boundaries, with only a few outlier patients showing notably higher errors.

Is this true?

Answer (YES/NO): YES